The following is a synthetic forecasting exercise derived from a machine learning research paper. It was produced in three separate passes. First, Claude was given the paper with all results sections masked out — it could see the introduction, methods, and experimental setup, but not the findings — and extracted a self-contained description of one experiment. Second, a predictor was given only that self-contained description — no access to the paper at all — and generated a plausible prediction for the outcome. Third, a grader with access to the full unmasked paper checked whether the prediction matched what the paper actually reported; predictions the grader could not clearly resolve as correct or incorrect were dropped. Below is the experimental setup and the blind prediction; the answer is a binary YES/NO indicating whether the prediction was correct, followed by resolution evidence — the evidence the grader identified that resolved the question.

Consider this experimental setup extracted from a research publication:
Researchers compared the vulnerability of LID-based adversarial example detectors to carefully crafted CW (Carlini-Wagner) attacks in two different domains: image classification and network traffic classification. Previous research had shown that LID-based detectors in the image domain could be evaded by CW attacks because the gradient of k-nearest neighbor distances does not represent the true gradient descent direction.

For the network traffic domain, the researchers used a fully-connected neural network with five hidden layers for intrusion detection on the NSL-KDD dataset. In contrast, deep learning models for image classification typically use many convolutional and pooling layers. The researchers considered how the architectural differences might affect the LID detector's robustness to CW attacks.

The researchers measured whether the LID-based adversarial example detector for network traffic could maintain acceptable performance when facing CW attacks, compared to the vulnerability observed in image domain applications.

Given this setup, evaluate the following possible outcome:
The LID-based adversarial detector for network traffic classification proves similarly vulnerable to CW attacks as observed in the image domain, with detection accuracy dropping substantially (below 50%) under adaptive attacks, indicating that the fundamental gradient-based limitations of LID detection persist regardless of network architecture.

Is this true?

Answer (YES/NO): NO